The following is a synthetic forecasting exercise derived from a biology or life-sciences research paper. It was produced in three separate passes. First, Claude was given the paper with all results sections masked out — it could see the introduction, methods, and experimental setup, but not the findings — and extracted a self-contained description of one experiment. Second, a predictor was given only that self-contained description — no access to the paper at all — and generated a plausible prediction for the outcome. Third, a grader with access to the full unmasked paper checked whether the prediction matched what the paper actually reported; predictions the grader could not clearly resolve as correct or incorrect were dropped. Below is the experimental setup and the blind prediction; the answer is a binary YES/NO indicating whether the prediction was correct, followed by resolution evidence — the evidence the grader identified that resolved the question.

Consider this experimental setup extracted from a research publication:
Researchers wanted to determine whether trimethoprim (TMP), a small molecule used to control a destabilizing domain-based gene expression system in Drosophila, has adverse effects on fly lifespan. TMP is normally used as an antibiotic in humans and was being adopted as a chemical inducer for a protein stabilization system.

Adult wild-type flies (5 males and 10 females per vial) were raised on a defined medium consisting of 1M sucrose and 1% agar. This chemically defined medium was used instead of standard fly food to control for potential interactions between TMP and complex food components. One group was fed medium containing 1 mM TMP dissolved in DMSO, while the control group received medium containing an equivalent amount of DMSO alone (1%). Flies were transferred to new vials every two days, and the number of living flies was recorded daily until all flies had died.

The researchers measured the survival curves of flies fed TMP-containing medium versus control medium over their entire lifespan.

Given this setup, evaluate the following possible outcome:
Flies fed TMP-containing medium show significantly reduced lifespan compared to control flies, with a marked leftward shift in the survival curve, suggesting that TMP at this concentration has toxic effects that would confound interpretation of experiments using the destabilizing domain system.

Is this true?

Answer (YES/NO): NO